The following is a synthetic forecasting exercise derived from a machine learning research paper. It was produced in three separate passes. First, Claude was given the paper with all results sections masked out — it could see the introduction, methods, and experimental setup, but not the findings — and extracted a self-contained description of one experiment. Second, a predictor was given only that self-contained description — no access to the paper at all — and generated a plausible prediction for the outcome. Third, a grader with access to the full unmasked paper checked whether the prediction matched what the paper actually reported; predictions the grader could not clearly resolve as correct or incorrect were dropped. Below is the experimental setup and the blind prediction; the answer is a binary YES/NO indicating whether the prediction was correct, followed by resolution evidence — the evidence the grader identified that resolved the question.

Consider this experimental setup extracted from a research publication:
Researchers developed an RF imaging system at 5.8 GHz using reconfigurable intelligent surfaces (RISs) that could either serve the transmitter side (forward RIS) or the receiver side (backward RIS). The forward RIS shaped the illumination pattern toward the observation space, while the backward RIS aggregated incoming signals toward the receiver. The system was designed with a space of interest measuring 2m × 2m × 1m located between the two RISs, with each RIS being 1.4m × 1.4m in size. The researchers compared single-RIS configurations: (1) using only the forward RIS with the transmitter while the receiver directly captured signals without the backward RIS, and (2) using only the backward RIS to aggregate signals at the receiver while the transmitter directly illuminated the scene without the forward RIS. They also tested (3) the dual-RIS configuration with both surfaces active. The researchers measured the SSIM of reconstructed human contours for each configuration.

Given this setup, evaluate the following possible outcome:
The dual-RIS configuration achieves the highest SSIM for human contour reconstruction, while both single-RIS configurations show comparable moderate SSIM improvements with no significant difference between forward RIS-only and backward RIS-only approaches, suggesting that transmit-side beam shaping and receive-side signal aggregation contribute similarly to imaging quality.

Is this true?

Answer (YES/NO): NO